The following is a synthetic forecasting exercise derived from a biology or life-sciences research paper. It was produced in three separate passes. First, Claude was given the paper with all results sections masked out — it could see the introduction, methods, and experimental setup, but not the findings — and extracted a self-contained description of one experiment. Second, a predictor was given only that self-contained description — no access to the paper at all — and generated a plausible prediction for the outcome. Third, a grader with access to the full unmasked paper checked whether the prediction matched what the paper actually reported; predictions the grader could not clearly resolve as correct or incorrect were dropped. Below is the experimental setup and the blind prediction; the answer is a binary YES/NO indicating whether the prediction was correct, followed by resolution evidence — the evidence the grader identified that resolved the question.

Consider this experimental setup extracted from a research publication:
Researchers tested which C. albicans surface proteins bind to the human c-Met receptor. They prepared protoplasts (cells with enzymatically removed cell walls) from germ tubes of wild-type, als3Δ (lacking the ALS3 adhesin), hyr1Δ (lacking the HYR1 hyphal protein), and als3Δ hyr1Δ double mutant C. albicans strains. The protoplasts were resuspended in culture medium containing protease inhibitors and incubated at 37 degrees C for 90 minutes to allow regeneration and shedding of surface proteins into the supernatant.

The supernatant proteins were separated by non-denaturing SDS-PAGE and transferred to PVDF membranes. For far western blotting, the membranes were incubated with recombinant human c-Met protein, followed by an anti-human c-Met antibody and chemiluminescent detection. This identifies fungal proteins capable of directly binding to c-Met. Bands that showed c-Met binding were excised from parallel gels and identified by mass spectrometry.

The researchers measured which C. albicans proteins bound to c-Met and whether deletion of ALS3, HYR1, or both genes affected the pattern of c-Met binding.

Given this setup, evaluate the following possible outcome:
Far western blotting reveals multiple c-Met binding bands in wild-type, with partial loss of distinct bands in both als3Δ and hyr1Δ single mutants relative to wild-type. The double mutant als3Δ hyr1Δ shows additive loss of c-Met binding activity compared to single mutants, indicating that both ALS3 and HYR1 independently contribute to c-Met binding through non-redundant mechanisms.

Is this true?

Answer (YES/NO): NO